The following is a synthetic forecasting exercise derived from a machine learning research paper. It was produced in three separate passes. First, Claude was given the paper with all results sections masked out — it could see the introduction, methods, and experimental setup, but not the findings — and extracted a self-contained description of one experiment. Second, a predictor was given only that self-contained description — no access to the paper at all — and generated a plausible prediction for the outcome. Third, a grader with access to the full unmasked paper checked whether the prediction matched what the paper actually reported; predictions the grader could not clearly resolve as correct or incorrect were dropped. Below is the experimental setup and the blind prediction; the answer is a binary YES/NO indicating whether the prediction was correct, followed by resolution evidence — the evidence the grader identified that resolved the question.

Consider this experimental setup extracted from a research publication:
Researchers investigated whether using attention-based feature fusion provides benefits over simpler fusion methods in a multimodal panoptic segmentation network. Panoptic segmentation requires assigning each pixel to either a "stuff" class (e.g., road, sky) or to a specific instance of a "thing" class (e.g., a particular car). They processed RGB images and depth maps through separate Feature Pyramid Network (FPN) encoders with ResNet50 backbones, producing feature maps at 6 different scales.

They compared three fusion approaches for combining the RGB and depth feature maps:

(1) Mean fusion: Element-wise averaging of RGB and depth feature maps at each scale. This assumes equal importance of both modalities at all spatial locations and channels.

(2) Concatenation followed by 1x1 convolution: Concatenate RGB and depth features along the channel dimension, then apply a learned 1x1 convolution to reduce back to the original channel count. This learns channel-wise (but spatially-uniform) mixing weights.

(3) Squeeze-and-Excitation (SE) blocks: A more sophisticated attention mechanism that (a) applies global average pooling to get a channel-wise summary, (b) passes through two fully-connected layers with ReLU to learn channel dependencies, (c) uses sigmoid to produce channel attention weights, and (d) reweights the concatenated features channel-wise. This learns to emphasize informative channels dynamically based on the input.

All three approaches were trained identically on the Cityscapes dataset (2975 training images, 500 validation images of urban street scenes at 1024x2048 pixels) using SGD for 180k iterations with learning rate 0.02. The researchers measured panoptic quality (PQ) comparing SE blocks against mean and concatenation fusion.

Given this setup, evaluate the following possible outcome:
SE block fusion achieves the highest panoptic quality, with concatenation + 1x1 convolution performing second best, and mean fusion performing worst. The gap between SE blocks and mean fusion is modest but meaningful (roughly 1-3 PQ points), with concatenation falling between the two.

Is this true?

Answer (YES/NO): NO